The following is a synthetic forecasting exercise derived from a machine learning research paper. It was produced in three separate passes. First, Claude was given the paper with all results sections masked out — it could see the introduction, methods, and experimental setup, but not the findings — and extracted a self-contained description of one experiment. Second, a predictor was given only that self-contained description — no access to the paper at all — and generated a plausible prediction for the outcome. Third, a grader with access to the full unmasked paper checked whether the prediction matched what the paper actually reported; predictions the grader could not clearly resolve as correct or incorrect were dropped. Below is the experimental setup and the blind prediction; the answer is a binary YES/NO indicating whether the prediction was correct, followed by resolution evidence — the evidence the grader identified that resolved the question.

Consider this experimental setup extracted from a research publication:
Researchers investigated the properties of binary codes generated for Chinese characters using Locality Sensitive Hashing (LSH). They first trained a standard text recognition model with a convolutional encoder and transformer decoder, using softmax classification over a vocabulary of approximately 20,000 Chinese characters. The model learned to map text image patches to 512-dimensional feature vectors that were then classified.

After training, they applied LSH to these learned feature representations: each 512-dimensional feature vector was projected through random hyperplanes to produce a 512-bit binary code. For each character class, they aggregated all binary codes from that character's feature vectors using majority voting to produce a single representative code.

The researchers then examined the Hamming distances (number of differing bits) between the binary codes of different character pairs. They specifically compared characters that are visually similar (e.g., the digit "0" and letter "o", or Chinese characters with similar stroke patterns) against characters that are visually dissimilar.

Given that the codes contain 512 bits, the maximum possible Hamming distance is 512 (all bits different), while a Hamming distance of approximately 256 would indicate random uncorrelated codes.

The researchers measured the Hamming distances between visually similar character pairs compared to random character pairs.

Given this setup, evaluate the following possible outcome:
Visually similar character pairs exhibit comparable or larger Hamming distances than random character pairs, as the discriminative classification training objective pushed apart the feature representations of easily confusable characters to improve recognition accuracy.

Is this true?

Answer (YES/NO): NO